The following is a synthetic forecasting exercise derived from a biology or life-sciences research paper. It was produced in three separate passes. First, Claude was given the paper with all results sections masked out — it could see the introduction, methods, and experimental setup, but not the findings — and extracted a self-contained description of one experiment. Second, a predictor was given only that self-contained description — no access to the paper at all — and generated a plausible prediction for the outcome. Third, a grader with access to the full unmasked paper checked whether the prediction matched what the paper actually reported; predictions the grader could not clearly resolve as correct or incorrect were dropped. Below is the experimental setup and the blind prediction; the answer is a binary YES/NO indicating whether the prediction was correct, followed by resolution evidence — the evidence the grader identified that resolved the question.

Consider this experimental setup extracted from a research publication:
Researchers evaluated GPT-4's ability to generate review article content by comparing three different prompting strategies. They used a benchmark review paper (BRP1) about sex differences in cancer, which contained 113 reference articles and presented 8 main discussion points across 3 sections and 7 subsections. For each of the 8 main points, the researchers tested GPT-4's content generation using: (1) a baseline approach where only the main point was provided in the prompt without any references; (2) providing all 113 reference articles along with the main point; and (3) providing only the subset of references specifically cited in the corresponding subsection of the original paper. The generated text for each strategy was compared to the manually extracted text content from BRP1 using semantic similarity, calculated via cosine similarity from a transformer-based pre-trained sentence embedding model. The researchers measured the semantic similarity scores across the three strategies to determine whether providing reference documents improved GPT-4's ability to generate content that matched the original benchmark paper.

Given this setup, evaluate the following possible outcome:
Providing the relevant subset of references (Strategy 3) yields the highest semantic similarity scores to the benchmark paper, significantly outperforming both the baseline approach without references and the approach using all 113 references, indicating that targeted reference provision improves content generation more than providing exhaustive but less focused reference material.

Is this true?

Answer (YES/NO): NO